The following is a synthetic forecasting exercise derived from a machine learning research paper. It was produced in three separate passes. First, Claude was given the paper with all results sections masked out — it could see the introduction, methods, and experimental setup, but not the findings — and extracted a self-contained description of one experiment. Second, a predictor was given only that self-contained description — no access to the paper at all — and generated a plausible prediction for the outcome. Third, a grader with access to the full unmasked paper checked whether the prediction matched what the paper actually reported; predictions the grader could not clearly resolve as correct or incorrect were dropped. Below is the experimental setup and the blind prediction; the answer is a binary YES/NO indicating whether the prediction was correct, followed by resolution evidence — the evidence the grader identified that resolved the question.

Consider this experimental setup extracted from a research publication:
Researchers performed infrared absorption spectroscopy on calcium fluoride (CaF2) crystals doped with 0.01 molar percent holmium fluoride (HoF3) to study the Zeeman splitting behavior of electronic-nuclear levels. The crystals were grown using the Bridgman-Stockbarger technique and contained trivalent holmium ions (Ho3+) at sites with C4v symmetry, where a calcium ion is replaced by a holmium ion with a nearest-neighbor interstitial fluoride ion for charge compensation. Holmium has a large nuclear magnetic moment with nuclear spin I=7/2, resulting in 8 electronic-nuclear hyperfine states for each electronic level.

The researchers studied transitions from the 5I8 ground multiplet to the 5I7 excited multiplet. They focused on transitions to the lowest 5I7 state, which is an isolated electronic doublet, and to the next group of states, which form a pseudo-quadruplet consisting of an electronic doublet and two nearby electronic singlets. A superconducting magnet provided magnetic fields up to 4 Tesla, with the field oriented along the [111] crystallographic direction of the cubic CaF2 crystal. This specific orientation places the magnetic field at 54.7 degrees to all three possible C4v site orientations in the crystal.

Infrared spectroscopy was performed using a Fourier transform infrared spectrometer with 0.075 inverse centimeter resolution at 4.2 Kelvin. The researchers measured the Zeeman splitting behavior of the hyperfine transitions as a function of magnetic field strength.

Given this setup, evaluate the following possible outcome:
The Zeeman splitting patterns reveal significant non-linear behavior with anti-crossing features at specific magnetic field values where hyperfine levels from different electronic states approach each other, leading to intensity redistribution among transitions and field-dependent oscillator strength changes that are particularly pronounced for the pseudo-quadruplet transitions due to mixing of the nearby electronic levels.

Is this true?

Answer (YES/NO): NO